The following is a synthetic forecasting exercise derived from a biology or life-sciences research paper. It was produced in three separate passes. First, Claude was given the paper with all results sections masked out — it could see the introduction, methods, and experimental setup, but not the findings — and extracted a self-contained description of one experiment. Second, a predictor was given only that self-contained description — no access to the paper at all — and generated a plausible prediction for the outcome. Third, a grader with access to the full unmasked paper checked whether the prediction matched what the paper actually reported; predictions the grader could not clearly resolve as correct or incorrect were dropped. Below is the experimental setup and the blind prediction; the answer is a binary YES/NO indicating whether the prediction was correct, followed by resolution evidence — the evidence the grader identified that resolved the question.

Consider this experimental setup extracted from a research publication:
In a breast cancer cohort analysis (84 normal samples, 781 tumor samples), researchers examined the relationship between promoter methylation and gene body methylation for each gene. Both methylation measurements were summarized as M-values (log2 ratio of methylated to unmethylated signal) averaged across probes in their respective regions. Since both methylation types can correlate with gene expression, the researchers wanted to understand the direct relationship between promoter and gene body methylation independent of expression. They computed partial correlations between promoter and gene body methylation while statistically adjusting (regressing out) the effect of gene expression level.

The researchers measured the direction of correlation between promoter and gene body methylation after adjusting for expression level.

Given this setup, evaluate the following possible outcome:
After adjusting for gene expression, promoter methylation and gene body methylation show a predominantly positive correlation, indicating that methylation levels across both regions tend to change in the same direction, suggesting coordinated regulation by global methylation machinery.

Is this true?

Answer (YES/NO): YES